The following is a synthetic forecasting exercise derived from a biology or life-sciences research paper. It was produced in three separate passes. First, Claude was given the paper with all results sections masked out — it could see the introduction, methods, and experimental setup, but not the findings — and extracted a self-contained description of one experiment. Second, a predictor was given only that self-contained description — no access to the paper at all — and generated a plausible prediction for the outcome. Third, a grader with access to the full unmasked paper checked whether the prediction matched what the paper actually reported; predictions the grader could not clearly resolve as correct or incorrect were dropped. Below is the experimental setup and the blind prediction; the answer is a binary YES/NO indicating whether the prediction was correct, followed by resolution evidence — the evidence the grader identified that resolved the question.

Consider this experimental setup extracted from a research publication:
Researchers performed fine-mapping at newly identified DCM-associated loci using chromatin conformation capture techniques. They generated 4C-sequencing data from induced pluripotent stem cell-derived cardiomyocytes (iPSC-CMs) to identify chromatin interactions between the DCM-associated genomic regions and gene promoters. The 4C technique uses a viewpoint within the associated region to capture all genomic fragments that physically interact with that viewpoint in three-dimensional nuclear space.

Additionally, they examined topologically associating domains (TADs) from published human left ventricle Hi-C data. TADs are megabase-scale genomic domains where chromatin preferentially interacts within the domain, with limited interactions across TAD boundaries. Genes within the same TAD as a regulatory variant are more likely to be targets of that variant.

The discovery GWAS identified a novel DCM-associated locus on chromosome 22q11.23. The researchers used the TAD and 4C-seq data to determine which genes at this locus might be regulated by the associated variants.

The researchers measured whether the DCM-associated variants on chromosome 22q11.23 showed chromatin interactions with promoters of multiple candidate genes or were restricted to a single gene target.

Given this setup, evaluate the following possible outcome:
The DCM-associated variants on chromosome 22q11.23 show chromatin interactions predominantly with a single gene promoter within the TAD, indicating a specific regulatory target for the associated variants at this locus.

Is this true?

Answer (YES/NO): NO